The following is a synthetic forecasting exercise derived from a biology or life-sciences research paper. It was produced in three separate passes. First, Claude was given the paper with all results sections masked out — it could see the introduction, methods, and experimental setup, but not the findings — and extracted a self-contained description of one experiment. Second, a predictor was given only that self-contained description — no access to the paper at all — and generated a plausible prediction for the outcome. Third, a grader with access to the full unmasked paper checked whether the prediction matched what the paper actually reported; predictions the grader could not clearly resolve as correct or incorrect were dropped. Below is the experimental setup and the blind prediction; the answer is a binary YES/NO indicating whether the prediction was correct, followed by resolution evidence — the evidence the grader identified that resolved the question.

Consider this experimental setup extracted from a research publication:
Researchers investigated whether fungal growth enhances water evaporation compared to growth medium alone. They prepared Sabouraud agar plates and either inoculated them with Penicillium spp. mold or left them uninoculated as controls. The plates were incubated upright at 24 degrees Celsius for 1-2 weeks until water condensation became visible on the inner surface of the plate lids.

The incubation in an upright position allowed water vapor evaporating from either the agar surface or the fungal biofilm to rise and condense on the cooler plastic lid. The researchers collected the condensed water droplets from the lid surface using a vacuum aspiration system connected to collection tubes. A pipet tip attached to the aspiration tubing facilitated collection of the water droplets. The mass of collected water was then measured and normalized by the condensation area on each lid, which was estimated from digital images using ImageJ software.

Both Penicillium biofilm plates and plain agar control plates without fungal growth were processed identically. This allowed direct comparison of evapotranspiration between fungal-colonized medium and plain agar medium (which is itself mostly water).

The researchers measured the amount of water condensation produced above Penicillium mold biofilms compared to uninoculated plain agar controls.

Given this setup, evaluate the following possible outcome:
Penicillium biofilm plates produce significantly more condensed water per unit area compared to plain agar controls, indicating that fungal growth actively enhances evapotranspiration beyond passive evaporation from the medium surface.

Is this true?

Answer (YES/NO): YES